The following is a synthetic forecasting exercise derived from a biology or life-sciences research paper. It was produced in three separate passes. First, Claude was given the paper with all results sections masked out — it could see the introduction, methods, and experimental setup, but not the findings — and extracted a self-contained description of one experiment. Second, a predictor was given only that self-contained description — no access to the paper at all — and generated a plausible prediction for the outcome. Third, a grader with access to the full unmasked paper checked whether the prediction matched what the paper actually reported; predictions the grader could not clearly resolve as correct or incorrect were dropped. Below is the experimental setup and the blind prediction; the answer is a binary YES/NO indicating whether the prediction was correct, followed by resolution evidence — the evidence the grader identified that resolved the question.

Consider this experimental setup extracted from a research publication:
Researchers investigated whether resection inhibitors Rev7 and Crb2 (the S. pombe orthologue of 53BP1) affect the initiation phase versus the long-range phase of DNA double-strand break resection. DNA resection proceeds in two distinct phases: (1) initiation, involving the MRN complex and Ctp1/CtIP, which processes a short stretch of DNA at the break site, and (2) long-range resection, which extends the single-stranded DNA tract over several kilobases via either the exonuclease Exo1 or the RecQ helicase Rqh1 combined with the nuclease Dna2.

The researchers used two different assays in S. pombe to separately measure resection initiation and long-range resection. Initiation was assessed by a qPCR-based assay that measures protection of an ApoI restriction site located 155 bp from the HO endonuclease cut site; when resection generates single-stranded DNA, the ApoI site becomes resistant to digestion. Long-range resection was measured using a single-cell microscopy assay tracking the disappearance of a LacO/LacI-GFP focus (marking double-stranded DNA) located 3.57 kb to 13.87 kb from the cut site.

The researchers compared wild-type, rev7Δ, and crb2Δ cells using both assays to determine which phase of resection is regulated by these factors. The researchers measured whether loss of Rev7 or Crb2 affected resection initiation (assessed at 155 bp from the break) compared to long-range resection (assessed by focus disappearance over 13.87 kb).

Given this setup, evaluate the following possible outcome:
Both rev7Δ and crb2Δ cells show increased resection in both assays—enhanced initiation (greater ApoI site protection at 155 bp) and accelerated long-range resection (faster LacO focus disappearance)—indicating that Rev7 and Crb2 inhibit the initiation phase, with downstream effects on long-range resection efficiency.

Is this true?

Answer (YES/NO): NO